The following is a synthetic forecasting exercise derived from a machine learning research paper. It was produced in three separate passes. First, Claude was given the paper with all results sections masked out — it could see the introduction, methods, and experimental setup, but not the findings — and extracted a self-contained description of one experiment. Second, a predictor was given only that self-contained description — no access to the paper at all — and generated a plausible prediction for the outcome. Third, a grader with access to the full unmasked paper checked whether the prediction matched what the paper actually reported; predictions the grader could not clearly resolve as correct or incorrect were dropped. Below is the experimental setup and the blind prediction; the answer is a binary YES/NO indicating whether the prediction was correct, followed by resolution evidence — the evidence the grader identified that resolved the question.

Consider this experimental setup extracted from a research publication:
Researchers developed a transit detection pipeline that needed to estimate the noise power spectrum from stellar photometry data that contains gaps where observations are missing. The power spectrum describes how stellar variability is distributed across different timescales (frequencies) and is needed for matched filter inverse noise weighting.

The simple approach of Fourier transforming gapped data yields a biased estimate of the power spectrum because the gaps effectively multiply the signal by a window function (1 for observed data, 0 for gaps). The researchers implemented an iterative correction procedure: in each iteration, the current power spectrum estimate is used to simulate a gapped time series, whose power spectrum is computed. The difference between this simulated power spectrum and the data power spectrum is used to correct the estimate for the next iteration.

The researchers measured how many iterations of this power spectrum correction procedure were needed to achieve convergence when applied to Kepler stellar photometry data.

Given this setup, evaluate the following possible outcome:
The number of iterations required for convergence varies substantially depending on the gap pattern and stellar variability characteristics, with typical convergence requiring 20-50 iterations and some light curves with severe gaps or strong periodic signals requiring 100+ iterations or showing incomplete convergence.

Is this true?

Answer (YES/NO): NO